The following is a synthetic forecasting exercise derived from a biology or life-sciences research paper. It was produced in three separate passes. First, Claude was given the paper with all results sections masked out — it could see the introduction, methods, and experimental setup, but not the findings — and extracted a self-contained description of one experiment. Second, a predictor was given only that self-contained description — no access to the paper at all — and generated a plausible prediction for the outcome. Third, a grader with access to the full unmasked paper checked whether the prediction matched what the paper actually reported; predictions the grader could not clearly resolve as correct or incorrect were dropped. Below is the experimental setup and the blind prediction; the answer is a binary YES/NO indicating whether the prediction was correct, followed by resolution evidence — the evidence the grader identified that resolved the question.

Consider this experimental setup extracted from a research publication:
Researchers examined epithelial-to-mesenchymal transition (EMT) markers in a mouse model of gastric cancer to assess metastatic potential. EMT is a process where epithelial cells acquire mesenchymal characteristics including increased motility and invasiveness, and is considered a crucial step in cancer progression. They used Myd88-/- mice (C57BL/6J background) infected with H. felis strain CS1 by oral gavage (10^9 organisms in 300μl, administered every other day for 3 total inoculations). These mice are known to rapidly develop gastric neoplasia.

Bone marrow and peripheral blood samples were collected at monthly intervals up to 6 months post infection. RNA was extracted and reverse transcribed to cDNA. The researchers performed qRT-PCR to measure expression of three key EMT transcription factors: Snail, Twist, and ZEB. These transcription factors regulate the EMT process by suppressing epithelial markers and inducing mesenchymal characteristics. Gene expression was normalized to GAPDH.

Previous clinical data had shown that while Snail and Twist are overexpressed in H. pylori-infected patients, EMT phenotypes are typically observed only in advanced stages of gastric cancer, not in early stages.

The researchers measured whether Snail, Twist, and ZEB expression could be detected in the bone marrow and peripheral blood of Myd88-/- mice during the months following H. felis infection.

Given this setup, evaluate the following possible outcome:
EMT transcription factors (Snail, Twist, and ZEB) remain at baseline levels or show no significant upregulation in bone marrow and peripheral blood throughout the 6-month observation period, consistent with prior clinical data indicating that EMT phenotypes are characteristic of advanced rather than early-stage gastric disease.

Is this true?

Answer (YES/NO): NO